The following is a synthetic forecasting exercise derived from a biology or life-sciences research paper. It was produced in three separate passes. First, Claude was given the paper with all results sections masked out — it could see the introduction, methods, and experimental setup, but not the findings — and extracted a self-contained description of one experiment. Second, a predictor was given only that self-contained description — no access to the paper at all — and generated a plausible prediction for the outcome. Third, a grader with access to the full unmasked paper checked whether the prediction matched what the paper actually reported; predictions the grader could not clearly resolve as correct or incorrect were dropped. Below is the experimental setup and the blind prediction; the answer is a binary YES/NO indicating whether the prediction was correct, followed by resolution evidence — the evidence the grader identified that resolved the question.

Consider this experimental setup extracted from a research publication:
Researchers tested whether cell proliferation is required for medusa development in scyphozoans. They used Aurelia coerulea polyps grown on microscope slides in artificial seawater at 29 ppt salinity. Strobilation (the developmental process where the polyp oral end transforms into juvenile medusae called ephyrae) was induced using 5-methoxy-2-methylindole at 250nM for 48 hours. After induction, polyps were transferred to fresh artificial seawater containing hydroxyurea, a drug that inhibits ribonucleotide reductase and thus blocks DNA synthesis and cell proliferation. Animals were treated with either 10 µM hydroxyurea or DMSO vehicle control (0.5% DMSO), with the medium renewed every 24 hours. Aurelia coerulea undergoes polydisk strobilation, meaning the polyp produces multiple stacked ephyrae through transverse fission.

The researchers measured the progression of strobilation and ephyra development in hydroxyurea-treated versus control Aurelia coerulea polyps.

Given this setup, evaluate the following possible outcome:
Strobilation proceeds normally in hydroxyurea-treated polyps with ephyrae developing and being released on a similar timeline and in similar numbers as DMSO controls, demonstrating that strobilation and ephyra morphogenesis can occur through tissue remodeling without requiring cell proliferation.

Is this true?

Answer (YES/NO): NO